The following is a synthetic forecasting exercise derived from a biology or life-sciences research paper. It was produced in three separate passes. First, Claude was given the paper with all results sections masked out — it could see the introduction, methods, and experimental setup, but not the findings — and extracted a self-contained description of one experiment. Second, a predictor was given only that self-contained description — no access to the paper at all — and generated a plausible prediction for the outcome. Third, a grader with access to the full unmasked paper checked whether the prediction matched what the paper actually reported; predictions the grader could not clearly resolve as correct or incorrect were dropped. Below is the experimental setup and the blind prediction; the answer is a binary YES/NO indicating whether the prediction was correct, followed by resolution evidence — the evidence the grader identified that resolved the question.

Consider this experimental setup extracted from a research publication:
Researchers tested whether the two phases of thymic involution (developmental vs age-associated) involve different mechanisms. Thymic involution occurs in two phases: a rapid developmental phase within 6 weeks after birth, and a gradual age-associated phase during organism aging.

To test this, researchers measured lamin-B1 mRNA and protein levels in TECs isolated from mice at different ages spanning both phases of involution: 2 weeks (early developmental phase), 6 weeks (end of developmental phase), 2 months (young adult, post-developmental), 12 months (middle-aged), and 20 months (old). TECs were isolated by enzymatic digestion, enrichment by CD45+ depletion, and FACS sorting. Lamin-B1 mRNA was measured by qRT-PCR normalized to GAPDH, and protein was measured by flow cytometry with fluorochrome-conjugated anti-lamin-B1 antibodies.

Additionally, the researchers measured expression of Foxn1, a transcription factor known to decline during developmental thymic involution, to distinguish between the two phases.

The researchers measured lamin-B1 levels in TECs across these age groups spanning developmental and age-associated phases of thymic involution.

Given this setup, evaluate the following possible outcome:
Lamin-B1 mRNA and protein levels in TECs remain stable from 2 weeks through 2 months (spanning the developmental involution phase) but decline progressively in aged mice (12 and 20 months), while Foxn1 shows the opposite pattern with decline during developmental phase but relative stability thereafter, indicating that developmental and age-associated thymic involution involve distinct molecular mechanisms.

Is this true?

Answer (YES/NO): YES